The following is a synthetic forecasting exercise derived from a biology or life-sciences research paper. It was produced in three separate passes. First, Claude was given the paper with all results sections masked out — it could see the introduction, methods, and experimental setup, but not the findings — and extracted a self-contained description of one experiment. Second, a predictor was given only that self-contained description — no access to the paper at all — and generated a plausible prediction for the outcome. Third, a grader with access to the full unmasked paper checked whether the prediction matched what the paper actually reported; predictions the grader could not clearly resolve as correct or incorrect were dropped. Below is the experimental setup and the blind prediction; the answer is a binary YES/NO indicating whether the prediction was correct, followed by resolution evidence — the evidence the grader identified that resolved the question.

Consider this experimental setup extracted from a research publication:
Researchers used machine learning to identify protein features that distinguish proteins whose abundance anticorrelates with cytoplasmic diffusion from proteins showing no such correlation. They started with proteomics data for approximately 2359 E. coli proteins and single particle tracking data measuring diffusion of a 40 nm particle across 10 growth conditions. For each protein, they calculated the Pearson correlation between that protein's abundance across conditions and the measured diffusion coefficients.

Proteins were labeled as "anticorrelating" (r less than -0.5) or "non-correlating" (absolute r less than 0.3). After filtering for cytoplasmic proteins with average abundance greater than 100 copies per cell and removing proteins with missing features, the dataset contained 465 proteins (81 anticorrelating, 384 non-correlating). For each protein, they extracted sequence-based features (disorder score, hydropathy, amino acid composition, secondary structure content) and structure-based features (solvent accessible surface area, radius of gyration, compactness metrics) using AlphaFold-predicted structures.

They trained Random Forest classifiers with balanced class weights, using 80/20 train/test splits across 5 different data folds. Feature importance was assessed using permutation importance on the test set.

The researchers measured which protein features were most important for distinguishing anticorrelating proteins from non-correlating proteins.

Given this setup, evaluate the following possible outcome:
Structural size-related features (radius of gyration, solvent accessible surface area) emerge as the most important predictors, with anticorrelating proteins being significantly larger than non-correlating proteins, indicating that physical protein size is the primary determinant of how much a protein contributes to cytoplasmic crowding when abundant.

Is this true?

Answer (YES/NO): NO